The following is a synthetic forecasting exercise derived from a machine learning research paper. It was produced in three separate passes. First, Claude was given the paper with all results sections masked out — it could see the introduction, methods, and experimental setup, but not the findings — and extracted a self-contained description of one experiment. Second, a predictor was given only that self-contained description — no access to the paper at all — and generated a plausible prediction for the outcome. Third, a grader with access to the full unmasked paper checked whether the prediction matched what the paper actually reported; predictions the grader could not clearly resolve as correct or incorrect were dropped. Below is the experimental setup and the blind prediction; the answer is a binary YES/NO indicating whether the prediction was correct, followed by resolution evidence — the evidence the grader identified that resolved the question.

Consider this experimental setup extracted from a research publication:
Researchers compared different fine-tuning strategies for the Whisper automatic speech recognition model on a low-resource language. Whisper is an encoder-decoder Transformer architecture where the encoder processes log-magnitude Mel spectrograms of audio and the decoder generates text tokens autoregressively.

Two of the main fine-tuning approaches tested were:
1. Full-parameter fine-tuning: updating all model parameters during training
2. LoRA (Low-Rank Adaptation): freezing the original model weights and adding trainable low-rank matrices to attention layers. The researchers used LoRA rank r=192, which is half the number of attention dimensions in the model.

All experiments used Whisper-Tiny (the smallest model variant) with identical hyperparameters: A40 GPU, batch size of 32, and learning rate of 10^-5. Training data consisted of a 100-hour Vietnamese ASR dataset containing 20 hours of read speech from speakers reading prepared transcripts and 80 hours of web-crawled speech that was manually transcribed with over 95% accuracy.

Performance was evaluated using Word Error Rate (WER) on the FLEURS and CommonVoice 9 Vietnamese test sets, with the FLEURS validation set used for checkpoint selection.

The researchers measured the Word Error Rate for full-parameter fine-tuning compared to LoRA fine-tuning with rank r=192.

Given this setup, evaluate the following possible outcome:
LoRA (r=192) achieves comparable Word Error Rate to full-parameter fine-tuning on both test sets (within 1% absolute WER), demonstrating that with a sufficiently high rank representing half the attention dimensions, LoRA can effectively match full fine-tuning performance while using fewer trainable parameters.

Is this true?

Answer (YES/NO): NO